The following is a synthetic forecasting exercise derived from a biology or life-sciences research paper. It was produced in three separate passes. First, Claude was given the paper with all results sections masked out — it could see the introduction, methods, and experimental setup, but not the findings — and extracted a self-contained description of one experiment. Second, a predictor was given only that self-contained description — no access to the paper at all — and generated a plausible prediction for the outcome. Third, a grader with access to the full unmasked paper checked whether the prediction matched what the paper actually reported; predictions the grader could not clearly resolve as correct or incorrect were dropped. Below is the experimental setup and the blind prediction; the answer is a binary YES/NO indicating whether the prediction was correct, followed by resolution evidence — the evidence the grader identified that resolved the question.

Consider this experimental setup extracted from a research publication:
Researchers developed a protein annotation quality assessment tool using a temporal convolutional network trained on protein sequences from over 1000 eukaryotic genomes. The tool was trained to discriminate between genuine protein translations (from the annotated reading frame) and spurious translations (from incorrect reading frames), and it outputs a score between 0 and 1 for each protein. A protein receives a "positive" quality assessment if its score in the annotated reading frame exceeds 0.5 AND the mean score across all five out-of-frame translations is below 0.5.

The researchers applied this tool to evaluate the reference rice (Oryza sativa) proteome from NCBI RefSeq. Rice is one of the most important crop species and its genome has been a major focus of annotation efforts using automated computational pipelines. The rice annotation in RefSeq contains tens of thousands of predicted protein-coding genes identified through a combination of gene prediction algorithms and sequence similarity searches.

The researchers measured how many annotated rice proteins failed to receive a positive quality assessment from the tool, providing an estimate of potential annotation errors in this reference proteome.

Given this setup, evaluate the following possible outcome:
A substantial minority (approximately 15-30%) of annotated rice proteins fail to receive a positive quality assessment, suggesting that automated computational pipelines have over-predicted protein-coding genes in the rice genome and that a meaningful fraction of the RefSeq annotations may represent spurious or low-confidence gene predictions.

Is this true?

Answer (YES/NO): NO